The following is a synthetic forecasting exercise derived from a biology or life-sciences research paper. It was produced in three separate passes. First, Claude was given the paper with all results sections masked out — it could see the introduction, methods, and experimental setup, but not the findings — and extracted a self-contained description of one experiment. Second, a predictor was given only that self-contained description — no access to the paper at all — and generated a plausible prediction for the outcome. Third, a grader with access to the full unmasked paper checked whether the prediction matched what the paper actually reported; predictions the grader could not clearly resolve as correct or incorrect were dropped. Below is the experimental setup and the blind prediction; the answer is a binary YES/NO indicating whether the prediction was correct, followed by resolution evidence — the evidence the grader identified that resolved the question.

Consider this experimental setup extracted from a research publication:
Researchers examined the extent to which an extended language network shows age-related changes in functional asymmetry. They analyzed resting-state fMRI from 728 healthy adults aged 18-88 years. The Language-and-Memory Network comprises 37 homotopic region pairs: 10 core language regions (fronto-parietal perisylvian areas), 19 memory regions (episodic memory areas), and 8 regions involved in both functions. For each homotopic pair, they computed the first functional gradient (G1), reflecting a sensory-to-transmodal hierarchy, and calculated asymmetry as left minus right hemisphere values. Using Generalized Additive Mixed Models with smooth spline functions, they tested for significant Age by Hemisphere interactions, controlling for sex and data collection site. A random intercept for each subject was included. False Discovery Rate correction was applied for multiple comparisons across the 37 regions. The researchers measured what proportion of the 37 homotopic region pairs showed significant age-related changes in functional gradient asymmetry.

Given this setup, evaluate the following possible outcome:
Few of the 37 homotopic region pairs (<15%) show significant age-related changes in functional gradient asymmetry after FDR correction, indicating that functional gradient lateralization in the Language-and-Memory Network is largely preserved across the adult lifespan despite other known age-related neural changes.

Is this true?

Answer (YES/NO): NO